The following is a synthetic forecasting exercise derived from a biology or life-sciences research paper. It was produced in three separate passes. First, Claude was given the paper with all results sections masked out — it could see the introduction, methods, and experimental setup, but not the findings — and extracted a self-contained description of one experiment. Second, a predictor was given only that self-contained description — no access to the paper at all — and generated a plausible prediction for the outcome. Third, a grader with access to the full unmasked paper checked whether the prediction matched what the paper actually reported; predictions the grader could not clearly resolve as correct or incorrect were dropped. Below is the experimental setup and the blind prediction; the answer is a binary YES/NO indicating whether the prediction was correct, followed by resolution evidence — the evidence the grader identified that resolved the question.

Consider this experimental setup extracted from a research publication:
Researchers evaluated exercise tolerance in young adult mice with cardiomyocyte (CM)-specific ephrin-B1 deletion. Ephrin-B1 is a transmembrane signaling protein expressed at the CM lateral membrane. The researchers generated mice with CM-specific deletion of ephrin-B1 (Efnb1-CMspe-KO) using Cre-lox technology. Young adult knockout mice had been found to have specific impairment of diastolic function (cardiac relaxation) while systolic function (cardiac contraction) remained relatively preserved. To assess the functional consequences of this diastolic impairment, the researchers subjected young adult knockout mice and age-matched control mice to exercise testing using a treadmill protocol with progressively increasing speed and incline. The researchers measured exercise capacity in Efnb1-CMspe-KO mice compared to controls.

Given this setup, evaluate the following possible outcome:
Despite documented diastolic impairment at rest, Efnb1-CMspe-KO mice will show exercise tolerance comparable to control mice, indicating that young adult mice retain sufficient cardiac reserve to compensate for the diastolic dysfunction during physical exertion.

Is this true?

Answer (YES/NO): NO